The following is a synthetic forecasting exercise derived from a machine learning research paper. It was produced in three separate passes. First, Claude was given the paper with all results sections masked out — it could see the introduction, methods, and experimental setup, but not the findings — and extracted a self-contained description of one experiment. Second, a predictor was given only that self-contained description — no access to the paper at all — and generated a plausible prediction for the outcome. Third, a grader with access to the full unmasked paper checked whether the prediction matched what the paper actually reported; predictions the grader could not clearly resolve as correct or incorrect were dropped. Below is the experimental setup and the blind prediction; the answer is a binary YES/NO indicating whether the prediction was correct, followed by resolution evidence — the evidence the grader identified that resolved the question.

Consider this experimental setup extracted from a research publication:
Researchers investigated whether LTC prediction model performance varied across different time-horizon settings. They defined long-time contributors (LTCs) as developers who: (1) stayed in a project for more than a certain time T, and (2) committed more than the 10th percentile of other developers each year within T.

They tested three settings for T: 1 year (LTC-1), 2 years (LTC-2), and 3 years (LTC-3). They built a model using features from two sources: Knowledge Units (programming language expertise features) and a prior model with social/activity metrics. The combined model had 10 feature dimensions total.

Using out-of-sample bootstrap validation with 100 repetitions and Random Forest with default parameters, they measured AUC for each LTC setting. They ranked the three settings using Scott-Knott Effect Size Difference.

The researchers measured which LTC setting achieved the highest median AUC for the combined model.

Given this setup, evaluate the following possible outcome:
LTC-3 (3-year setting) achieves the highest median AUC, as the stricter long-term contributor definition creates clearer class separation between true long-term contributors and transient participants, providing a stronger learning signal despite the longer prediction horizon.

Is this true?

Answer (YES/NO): YES